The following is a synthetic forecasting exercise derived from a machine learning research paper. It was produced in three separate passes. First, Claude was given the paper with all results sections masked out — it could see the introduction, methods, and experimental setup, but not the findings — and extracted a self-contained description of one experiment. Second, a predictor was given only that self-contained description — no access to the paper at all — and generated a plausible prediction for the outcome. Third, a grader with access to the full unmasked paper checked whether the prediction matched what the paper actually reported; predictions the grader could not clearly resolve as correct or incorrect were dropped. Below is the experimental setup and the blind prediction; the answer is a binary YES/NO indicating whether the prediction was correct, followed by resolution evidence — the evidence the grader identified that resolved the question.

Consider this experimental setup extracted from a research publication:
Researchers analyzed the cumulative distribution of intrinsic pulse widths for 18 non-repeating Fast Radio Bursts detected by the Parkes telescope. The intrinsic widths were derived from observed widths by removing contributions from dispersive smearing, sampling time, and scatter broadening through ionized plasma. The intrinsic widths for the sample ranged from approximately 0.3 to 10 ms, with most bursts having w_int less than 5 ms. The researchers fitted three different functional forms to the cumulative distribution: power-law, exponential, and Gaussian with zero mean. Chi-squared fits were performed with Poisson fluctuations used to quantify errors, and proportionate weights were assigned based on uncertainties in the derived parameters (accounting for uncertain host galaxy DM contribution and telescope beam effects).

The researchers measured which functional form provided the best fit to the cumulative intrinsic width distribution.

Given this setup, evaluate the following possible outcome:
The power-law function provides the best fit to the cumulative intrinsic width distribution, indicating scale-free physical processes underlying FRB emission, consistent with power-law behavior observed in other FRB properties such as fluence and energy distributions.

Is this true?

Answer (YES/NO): NO